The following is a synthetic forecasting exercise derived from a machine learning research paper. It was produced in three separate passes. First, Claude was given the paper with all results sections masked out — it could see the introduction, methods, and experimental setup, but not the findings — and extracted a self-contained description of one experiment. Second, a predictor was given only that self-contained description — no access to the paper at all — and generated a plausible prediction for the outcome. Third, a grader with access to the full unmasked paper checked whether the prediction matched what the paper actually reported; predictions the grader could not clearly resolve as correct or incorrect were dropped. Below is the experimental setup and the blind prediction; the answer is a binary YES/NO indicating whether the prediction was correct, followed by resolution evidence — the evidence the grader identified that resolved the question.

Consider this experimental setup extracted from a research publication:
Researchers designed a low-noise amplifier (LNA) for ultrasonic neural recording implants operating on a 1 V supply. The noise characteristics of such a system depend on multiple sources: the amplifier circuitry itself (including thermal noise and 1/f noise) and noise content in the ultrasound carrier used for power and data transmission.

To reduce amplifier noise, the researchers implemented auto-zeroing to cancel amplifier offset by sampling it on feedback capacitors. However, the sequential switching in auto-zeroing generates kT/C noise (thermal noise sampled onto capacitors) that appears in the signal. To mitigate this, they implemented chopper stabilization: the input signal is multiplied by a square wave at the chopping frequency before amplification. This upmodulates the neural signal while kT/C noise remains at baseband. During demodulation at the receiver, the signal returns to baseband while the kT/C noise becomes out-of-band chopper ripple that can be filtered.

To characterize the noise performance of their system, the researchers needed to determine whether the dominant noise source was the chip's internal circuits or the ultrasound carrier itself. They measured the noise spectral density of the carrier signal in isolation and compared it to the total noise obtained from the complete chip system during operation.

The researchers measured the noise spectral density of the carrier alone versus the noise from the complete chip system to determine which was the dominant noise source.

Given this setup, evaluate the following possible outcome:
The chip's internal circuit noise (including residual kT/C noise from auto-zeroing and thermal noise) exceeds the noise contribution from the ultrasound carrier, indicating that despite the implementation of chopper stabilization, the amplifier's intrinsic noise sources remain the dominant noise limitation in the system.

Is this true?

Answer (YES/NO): NO